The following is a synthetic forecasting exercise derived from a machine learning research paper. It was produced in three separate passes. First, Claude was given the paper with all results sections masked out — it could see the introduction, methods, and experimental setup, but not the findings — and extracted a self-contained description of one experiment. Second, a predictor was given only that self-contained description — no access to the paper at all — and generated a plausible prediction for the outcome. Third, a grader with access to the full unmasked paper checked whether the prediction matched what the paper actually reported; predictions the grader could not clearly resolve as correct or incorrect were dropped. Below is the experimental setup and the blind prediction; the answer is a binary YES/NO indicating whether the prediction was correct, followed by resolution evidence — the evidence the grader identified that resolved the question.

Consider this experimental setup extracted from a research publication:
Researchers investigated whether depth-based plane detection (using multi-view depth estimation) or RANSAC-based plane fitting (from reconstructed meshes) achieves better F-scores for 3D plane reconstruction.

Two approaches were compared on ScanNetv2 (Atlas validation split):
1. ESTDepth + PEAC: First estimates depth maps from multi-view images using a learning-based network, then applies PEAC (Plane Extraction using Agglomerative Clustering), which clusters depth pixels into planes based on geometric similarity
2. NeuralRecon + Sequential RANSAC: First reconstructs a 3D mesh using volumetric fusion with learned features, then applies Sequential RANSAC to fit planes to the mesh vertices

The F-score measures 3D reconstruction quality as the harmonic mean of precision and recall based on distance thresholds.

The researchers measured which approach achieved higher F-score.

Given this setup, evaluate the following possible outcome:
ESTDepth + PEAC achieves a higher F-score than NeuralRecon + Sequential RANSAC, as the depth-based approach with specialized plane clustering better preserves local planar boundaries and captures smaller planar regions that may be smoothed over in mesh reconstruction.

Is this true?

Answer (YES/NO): YES